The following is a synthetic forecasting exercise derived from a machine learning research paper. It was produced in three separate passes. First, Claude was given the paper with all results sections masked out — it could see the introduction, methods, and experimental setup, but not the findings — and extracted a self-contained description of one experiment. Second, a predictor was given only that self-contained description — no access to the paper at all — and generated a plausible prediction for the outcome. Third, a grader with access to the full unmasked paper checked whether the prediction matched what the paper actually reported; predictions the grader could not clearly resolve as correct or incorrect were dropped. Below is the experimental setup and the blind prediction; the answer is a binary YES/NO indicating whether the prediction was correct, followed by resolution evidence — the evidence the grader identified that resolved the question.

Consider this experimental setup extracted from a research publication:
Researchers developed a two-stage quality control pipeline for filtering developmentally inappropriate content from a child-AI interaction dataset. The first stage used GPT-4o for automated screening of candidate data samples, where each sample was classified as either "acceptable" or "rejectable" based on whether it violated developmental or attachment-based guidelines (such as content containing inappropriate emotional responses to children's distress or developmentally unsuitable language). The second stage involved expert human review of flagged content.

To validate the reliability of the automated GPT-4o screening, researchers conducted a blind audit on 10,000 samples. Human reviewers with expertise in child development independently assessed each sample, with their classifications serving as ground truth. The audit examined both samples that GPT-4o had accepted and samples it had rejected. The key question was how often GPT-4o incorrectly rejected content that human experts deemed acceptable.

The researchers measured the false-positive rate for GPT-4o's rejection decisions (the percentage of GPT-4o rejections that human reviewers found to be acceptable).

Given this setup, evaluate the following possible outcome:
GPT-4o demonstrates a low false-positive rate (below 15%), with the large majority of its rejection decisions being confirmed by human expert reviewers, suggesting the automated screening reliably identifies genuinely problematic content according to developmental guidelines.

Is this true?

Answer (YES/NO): YES